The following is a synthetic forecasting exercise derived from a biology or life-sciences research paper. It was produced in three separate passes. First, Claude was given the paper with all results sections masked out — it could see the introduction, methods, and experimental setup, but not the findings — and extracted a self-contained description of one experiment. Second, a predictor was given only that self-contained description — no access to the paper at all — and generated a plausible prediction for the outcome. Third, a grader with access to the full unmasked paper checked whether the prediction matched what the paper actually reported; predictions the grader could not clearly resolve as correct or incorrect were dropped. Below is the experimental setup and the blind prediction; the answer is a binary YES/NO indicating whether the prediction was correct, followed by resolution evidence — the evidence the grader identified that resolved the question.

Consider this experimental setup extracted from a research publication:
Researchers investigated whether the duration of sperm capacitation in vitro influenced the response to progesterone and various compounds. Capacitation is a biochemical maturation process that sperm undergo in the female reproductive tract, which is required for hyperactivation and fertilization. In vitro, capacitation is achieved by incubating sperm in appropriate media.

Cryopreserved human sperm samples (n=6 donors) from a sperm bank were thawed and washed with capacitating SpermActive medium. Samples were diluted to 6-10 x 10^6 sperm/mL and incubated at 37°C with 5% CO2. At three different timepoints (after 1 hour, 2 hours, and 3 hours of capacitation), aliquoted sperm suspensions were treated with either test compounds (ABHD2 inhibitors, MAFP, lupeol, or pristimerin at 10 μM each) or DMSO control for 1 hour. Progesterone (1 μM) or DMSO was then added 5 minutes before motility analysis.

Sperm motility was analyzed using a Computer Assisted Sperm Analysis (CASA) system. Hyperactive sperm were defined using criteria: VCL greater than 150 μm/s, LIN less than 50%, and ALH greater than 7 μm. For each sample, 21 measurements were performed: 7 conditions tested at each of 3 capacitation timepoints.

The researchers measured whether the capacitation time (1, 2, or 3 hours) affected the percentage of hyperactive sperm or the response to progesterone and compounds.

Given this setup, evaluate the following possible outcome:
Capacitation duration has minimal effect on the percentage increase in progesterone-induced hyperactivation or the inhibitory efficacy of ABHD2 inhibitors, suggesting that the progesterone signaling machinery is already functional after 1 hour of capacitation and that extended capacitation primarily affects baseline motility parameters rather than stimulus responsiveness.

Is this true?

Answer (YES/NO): NO